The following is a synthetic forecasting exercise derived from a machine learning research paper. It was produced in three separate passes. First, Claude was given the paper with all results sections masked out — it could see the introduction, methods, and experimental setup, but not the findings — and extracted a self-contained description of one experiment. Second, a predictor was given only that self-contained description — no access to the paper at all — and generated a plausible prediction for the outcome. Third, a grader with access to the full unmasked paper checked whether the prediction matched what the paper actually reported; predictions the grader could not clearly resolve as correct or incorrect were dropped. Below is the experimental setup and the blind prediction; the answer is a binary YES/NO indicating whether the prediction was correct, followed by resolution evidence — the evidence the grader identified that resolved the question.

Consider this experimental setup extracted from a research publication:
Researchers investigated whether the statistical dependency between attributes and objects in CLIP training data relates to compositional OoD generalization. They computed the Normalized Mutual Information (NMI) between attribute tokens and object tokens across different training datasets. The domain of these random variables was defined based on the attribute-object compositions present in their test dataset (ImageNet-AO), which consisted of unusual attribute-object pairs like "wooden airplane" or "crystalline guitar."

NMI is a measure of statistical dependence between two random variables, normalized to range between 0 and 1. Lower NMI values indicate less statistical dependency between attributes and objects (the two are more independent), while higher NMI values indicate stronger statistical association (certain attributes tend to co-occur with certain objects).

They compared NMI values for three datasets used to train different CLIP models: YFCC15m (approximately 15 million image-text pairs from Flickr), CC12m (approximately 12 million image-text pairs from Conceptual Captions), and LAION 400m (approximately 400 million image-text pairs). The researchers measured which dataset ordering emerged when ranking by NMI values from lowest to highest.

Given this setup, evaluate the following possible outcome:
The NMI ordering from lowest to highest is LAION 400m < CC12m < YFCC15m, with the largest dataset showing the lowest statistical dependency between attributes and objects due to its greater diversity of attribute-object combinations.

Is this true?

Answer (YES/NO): YES